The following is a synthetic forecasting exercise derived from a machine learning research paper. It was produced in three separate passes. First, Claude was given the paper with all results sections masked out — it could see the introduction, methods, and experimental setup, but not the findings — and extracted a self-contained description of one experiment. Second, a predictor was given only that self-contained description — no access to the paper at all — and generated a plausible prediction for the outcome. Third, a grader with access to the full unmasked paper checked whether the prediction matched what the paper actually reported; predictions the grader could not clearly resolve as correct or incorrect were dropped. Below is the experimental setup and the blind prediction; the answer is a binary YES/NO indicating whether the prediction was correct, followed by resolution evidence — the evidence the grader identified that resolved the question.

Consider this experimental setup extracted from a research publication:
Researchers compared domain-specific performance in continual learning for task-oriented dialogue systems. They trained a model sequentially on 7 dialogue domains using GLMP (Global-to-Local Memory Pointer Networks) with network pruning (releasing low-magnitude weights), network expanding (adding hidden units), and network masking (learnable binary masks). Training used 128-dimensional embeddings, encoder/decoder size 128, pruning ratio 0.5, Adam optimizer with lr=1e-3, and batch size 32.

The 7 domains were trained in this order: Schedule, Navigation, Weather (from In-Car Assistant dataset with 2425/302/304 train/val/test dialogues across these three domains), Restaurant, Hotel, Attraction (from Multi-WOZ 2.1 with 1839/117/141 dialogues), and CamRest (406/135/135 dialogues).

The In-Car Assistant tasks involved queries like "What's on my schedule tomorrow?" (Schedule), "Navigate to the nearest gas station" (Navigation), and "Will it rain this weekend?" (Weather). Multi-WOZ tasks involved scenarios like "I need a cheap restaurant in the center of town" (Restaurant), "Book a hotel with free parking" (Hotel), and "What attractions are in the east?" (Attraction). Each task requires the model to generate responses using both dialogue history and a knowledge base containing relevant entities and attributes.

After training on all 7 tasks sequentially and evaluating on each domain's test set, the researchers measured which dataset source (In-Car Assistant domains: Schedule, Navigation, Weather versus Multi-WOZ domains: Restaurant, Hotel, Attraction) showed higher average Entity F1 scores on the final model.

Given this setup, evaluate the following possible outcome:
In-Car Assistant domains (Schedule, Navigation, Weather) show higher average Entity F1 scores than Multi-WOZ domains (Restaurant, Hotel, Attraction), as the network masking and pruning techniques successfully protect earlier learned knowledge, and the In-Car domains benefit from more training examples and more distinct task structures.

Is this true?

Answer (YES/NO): YES